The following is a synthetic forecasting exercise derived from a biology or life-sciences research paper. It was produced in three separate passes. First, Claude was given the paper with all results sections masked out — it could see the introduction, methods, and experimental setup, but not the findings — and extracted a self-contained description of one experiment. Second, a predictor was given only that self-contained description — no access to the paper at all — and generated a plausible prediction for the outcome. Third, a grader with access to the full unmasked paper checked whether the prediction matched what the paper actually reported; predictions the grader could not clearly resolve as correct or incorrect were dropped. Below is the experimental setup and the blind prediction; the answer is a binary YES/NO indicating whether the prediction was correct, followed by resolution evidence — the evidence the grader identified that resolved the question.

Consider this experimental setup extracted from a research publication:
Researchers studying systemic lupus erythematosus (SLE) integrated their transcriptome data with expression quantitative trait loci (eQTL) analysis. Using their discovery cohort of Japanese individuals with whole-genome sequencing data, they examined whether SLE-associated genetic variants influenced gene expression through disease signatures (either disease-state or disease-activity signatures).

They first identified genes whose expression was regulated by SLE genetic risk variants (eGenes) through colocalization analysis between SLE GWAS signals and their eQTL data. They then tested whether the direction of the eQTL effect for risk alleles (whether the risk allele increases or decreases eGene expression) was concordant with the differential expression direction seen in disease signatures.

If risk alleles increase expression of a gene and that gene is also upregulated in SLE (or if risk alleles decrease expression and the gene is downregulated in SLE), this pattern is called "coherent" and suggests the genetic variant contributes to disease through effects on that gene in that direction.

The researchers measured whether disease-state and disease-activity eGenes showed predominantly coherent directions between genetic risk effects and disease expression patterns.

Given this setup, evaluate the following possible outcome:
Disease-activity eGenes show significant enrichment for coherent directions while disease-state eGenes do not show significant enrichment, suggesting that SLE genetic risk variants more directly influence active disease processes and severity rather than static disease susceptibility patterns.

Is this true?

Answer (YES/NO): NO